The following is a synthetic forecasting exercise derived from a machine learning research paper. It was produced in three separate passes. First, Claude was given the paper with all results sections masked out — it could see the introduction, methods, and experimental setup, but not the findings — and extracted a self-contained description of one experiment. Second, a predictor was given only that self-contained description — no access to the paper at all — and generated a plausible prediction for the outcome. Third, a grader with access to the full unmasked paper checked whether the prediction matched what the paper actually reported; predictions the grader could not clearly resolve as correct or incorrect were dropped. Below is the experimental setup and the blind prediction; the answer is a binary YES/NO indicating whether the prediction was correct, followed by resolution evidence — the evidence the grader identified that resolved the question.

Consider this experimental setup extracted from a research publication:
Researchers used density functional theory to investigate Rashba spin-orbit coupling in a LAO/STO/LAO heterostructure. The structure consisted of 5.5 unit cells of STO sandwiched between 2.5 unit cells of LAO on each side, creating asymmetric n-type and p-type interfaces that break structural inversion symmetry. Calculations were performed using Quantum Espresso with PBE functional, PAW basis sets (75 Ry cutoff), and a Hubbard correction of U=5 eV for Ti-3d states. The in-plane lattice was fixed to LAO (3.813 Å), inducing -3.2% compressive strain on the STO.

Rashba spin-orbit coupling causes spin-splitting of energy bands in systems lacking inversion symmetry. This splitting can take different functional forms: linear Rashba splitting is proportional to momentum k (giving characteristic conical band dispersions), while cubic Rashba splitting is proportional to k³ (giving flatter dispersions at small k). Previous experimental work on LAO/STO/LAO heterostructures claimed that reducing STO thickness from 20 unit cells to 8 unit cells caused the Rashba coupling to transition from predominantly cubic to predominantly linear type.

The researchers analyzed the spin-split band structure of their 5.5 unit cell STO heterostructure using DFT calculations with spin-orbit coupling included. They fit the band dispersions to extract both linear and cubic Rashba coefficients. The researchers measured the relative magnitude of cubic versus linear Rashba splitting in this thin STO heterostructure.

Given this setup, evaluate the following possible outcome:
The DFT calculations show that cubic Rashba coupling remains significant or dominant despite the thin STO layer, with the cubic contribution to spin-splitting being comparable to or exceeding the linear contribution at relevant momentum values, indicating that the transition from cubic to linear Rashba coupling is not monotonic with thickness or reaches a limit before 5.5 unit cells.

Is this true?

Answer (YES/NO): YES